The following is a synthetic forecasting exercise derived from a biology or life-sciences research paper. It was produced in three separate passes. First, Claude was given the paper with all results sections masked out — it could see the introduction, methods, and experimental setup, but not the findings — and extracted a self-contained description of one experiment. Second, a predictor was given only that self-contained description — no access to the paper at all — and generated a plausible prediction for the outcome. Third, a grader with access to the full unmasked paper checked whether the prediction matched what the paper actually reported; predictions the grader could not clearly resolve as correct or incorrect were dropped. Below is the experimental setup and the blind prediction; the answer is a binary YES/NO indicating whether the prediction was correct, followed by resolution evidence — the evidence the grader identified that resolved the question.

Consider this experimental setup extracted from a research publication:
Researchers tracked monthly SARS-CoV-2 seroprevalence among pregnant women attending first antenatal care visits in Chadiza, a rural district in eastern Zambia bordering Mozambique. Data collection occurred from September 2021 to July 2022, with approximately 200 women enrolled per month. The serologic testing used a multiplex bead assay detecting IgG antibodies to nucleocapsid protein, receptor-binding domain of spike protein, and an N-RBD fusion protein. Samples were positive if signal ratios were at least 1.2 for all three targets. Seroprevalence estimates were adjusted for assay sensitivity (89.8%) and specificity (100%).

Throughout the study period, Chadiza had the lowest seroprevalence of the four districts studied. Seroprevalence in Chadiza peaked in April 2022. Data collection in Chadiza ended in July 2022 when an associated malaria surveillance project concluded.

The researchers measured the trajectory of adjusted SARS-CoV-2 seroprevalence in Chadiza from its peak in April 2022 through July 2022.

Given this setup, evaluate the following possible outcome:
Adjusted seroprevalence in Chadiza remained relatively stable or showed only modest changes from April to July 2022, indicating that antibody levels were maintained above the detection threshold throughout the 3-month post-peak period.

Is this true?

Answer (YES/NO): NO